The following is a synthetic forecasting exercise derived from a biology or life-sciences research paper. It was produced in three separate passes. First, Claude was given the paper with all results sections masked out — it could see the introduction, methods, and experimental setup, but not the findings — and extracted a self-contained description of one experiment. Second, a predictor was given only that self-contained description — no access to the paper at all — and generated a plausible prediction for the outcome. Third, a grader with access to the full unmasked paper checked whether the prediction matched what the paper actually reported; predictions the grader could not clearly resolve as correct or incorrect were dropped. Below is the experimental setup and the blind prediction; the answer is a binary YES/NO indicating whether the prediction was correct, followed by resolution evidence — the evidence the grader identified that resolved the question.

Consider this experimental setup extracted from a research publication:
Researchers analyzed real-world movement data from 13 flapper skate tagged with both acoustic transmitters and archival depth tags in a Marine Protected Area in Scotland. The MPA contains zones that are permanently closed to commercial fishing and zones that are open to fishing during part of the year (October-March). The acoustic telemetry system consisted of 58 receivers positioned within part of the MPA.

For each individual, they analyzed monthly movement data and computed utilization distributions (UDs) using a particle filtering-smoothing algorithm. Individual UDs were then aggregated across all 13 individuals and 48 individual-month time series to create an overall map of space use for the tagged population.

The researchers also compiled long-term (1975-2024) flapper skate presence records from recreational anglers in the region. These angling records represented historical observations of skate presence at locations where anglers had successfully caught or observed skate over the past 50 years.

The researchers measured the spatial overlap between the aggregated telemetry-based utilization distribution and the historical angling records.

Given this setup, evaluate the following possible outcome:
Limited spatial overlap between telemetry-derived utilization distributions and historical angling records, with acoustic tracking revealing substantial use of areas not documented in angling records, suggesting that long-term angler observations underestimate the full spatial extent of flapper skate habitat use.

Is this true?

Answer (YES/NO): NO